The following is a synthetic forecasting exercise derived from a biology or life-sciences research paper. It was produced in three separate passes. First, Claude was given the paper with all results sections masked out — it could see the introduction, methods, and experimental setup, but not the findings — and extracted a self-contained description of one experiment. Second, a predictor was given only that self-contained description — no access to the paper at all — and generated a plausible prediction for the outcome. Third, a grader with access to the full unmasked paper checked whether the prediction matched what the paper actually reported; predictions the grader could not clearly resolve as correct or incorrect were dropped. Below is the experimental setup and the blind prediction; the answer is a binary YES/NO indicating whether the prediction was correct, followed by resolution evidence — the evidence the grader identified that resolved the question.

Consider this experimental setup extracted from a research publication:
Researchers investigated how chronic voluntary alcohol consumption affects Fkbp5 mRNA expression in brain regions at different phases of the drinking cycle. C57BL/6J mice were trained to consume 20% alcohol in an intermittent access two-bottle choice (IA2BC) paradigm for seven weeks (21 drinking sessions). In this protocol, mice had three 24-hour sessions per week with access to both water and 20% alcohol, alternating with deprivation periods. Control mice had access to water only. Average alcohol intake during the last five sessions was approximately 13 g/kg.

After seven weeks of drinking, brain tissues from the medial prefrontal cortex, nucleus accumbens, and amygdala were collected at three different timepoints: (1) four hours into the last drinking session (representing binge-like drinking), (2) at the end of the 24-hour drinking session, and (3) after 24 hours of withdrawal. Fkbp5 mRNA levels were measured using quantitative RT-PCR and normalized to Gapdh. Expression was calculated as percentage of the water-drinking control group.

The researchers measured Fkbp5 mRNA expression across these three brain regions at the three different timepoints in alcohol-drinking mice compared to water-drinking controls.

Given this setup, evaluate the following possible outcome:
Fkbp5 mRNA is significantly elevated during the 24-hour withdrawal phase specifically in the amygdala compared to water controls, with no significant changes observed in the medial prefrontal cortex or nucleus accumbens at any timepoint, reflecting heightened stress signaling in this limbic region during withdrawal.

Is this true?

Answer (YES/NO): NO